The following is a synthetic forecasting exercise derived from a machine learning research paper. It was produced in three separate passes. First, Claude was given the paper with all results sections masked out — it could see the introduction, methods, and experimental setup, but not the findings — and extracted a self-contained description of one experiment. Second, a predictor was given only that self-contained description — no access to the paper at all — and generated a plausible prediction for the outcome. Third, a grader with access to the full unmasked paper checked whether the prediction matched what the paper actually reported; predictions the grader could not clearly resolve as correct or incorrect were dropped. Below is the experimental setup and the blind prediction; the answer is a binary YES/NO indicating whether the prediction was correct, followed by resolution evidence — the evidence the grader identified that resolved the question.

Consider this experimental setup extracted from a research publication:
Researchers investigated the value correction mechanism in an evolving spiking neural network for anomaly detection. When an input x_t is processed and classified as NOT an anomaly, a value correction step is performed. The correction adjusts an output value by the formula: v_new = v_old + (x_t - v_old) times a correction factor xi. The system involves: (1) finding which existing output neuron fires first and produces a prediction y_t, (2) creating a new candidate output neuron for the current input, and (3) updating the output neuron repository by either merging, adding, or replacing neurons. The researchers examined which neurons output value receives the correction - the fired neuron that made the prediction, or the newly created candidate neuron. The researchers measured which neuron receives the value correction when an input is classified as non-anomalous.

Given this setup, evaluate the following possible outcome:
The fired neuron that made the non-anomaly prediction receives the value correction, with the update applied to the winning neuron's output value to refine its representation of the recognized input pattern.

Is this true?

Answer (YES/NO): NO